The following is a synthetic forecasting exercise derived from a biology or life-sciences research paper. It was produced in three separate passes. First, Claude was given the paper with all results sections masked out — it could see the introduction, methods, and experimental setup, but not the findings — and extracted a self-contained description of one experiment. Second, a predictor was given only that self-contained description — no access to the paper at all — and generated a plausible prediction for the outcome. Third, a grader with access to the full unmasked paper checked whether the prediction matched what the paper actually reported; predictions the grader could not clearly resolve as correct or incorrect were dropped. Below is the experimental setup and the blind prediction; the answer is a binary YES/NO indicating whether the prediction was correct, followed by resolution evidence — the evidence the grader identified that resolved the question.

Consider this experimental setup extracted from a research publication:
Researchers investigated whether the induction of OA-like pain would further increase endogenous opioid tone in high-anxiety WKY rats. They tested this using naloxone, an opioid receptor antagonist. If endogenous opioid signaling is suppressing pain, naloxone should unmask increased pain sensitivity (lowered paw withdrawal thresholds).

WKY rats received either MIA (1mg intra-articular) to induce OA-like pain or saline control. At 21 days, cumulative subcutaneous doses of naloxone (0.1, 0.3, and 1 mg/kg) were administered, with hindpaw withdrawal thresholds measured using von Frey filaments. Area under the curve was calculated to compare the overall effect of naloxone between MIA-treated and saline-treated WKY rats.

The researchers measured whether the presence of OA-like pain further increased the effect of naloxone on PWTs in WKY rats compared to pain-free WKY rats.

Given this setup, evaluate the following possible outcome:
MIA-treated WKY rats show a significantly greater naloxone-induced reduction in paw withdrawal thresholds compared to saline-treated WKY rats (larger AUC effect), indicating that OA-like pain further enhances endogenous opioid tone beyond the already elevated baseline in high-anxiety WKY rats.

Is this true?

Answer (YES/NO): NO